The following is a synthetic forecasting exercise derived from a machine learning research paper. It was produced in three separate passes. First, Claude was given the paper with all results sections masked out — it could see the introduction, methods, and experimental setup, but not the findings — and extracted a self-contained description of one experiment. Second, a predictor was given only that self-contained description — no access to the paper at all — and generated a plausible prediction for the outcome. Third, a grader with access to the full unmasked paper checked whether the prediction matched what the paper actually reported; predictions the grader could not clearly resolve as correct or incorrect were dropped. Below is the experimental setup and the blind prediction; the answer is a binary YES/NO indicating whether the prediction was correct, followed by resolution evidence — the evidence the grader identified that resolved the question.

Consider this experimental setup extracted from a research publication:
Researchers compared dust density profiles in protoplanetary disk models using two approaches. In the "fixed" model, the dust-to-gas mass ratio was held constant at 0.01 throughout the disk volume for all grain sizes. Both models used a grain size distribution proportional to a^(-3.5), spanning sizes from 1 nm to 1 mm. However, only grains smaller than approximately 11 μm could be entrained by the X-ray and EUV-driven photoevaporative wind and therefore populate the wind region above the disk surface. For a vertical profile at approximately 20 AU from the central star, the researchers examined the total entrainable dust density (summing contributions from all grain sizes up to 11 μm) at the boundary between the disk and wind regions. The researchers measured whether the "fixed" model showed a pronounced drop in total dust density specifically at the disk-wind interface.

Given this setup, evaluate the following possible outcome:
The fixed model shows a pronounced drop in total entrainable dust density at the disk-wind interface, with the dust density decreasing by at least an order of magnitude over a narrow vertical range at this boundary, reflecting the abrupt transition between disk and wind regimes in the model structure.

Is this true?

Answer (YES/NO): YES